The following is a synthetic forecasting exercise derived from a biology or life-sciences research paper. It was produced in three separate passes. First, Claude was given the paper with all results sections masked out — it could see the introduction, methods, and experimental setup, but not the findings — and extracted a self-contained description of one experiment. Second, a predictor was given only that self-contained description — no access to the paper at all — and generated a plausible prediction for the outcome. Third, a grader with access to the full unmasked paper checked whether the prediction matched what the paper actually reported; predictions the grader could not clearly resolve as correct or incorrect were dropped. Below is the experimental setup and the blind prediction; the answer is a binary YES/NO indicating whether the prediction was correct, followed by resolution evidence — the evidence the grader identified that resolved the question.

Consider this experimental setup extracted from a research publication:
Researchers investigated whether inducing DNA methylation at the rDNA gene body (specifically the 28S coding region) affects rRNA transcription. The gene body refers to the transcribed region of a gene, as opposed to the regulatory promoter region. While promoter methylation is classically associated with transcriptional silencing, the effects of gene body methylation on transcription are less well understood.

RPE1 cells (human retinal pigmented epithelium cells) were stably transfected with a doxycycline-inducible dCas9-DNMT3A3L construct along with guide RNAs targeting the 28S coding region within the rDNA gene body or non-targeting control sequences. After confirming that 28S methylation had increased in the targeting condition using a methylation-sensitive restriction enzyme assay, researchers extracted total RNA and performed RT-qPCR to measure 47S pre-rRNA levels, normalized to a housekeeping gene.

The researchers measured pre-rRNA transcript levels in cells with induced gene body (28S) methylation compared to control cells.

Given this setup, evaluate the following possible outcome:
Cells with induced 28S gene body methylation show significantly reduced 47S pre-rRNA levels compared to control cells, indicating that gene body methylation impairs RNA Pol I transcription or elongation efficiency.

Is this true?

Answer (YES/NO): NO